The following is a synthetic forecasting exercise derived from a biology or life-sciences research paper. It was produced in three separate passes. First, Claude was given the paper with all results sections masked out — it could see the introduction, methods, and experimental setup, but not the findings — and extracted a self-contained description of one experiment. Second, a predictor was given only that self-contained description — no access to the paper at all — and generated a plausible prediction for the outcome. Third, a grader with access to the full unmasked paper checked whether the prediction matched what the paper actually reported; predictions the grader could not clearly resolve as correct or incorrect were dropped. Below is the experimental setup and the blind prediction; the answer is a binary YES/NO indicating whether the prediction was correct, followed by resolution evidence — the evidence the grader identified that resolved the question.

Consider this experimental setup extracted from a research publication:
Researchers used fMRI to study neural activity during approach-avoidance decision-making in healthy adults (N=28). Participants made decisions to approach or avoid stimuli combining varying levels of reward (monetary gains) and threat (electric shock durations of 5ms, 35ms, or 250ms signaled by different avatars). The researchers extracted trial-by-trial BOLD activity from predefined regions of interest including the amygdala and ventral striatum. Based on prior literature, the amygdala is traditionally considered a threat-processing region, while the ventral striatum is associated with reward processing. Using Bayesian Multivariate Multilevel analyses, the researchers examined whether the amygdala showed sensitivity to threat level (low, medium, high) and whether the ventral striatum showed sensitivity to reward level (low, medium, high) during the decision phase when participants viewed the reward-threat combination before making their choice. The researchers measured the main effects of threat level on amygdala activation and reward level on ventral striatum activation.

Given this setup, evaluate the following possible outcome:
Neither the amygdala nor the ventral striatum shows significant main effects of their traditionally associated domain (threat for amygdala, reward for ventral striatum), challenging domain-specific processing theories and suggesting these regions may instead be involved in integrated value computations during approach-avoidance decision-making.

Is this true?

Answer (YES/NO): NO